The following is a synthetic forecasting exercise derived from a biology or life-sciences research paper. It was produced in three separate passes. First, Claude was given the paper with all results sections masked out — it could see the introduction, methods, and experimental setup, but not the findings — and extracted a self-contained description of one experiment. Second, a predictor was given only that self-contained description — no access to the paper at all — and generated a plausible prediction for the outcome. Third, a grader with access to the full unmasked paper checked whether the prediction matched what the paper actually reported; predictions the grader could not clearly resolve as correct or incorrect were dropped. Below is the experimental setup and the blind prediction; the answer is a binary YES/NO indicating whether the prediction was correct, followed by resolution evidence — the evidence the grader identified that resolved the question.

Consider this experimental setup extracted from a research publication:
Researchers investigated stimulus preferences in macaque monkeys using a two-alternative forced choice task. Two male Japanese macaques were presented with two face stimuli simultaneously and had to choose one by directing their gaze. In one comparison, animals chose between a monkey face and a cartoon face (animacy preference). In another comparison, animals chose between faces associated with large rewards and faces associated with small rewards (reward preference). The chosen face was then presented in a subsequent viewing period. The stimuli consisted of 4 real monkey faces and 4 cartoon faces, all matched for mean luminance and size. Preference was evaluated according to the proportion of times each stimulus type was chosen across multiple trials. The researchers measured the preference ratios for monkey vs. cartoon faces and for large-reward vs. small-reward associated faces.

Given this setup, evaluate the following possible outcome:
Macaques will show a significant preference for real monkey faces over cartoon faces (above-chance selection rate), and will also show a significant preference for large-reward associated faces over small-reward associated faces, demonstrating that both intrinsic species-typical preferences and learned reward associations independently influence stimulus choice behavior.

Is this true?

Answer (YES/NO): YES